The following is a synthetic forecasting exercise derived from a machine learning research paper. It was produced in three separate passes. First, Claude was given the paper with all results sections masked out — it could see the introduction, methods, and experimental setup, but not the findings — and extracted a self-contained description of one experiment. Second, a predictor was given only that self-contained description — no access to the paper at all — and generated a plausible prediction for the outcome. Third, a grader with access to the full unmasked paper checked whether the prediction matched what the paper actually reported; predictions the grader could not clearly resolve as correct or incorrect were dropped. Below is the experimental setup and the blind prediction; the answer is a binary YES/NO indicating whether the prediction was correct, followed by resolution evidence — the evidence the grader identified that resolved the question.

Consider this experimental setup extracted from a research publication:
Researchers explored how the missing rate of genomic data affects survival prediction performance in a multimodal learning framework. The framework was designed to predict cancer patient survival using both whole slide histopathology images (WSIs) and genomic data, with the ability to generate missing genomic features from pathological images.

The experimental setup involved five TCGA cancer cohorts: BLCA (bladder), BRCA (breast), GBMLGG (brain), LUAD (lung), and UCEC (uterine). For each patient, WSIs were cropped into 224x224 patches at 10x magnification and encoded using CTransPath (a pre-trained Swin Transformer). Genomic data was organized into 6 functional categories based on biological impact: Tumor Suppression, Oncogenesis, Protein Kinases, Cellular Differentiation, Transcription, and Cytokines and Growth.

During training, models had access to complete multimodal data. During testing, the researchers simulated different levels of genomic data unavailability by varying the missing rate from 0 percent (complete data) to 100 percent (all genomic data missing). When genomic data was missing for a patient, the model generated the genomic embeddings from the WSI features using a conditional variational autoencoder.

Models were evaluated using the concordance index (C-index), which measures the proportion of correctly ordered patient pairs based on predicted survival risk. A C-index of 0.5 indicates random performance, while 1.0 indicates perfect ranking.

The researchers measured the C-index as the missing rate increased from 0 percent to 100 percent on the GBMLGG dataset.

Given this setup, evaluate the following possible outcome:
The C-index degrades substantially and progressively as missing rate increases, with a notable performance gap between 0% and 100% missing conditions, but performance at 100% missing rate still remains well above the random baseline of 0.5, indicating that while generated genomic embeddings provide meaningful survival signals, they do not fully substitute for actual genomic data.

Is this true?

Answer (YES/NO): NO